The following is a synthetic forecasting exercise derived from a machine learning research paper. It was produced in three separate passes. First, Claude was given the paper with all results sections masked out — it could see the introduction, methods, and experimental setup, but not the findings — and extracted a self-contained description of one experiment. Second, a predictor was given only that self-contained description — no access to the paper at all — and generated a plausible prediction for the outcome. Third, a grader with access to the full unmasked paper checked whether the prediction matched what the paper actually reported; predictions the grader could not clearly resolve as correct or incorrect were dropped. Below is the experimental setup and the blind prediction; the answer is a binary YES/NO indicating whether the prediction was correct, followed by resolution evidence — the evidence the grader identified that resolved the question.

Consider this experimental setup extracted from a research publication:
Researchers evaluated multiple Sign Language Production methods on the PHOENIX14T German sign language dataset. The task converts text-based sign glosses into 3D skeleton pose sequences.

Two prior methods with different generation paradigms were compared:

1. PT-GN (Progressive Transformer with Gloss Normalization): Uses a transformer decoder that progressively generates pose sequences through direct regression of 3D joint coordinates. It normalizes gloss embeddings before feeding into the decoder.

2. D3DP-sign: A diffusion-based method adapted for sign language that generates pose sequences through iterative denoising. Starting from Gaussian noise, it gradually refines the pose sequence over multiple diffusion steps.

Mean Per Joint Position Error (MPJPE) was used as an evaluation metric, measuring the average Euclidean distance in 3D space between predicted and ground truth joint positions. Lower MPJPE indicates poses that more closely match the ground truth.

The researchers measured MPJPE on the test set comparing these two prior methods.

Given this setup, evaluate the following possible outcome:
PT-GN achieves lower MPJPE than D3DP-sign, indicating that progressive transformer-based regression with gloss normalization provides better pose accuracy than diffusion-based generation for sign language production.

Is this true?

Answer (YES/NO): NO